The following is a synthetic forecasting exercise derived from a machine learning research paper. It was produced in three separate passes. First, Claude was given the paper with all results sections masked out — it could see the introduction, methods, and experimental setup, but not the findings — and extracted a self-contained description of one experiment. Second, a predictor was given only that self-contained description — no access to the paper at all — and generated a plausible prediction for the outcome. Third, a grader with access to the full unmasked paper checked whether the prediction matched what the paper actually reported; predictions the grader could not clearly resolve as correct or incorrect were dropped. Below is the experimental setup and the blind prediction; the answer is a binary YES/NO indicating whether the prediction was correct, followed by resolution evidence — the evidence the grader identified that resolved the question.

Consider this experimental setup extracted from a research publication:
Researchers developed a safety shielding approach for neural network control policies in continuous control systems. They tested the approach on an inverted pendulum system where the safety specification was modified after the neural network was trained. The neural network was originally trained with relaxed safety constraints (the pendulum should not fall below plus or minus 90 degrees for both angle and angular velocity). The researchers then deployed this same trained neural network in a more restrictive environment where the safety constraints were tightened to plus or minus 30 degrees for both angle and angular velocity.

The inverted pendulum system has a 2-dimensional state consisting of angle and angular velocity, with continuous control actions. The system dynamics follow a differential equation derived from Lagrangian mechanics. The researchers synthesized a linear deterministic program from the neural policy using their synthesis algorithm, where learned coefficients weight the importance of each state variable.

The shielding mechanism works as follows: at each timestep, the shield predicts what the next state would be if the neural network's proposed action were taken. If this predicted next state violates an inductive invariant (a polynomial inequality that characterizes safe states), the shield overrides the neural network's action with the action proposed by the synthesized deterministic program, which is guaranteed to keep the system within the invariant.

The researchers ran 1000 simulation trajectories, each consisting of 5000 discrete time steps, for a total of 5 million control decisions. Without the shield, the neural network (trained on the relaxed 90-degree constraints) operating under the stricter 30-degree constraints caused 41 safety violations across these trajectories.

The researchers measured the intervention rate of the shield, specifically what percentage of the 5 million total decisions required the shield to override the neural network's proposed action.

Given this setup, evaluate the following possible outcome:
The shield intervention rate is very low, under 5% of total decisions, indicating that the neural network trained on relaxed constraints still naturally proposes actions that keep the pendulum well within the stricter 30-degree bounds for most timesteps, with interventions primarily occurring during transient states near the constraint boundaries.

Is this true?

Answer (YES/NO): YES